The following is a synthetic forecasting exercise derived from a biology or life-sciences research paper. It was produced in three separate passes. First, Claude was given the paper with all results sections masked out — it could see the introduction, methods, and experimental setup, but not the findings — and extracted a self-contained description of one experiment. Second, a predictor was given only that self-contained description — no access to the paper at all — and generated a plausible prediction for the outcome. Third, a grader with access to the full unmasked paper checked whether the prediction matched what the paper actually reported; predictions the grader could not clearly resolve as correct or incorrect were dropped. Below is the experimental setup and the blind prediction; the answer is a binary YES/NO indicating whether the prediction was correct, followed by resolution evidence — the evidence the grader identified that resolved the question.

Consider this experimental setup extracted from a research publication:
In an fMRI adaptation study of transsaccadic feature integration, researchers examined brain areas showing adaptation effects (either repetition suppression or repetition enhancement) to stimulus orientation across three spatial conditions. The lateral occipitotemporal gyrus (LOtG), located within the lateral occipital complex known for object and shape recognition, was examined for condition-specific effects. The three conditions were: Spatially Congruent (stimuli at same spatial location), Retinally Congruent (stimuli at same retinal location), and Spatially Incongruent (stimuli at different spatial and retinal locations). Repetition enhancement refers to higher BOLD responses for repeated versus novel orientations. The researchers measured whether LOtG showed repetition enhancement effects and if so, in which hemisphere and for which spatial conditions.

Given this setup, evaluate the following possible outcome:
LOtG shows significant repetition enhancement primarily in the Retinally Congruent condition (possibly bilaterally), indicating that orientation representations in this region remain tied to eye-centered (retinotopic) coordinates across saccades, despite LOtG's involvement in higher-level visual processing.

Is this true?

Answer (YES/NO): NO